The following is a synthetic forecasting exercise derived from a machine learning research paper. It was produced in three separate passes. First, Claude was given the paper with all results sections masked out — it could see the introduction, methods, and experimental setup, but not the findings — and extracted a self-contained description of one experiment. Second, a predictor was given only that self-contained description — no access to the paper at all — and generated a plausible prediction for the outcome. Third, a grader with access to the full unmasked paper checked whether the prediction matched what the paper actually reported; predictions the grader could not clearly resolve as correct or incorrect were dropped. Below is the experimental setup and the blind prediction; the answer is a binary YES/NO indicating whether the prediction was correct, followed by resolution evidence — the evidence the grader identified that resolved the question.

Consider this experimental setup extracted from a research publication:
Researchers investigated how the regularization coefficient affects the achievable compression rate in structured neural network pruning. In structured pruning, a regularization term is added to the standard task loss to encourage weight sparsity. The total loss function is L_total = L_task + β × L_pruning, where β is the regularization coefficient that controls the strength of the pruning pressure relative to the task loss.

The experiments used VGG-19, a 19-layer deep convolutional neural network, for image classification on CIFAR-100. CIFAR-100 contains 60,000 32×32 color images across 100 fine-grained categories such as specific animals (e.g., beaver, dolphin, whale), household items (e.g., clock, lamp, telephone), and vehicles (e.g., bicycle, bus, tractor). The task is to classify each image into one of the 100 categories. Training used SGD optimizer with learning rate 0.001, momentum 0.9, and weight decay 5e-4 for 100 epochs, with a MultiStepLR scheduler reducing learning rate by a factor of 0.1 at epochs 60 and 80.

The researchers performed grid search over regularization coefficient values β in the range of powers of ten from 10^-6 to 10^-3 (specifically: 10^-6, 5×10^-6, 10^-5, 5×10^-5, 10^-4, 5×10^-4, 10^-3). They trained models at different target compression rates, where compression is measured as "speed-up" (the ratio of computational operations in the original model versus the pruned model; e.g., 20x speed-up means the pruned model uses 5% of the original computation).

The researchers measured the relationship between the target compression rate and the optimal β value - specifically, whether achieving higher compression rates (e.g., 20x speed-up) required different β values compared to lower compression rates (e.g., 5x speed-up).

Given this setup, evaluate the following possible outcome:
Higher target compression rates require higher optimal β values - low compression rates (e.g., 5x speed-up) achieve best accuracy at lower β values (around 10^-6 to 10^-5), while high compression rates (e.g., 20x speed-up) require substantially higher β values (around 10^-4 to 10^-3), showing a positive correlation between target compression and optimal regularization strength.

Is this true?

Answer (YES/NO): YES